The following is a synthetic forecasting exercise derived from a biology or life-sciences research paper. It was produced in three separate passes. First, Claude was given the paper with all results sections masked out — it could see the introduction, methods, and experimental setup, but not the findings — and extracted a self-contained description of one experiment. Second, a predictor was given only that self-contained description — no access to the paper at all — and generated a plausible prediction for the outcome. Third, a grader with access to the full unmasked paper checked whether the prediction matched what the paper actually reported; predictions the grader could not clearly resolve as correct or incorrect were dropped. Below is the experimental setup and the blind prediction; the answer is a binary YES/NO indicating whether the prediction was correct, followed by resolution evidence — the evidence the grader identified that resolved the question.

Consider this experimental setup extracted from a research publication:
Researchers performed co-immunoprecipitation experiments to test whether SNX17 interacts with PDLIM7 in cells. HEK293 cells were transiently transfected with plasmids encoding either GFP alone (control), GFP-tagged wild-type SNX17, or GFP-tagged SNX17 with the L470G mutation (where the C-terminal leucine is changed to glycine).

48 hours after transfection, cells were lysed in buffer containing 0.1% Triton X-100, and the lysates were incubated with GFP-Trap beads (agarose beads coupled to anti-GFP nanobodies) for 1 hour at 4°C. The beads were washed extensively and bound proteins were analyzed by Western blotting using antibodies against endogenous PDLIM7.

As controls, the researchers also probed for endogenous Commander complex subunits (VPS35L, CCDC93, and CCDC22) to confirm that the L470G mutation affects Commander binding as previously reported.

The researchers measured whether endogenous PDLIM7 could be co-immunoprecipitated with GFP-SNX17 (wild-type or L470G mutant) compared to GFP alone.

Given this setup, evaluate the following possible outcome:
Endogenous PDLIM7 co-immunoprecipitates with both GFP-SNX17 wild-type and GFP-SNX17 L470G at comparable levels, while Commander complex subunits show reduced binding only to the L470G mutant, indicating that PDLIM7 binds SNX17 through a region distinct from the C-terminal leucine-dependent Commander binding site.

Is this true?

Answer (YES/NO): NO